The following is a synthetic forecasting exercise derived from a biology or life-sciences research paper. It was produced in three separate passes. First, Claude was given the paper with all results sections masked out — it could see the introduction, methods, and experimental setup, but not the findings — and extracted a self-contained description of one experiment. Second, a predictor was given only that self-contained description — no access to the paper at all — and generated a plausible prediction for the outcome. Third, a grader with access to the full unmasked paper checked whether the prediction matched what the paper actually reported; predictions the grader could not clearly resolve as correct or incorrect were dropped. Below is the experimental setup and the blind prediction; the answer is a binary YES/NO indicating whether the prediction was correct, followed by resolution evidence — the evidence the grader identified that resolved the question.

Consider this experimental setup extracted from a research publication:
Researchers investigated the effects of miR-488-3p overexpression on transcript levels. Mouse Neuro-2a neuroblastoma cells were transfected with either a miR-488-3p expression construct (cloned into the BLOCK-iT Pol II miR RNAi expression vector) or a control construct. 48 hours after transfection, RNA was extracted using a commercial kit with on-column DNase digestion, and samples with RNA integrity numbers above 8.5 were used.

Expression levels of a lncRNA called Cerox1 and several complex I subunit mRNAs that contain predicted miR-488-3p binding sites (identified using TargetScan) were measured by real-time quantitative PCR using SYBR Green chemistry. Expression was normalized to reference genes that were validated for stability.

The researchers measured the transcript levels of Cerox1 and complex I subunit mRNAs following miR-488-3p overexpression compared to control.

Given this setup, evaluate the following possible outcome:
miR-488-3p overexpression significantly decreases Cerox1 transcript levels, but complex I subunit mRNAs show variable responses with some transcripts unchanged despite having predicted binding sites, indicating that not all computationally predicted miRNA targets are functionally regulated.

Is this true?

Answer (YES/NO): NO